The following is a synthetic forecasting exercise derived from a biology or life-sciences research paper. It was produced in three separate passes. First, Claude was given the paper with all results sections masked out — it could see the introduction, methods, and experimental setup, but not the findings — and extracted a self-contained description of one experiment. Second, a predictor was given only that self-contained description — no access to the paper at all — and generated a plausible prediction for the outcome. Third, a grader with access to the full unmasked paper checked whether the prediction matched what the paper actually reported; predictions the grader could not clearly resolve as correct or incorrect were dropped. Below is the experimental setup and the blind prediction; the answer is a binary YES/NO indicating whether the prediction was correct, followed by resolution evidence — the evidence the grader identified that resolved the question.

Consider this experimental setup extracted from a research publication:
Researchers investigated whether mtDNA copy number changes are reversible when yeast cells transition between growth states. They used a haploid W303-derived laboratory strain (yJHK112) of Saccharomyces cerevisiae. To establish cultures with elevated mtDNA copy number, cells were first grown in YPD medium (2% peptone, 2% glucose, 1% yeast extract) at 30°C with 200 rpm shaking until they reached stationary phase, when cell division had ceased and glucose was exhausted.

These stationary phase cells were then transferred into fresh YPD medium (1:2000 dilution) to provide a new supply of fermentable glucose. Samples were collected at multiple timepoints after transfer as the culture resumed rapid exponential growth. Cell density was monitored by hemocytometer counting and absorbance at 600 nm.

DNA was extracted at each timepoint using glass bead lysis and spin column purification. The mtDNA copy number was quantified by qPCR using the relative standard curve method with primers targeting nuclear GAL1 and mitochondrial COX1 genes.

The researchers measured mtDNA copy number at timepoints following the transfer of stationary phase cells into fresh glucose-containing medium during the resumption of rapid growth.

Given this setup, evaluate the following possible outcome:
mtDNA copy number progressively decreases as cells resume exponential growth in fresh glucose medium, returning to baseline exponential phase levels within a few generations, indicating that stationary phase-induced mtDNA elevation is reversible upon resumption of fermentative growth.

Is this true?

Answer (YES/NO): YES